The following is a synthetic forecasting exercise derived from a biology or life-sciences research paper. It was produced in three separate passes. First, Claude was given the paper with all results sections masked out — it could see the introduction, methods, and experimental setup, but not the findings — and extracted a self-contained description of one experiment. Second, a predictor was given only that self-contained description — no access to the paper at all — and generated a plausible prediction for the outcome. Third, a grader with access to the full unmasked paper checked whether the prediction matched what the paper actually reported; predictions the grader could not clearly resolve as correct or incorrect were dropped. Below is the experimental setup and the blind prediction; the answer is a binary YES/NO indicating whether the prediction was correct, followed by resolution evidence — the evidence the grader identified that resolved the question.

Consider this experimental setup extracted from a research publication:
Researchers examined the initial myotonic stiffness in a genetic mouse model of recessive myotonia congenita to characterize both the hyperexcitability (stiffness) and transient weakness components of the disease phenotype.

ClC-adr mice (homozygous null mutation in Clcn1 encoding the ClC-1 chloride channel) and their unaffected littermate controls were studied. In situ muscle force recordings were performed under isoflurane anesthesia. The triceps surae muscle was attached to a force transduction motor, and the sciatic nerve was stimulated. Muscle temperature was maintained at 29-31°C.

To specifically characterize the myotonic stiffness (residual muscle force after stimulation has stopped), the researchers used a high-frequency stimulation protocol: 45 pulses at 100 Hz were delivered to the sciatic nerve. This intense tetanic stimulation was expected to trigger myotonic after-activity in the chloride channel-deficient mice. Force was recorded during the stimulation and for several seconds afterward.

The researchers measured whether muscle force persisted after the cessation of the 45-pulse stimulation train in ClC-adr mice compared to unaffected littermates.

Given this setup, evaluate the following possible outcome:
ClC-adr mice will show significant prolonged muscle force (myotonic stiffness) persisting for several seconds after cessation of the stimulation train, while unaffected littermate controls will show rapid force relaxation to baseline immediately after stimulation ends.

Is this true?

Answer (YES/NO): YES